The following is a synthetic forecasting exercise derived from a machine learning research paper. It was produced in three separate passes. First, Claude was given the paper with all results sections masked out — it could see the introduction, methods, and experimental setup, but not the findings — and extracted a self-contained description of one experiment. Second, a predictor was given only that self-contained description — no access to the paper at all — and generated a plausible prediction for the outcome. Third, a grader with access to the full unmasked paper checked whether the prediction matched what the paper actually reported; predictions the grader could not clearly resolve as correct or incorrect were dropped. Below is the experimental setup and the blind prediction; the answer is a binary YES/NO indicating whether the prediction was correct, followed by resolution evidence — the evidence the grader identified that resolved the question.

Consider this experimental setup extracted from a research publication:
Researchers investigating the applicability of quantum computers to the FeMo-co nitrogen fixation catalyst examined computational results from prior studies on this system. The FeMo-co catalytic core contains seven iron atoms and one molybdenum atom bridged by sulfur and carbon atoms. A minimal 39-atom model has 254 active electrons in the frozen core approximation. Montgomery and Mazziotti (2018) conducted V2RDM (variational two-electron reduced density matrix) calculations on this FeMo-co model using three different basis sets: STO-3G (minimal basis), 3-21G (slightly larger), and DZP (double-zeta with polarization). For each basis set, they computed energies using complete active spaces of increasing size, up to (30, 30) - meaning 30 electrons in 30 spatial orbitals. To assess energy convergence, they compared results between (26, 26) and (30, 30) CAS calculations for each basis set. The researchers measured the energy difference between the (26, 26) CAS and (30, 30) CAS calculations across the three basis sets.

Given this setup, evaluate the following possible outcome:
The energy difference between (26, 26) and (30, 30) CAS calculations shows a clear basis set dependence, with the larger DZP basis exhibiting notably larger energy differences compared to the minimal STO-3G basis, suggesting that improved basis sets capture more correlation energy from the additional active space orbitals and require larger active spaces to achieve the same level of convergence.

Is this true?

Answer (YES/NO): YES